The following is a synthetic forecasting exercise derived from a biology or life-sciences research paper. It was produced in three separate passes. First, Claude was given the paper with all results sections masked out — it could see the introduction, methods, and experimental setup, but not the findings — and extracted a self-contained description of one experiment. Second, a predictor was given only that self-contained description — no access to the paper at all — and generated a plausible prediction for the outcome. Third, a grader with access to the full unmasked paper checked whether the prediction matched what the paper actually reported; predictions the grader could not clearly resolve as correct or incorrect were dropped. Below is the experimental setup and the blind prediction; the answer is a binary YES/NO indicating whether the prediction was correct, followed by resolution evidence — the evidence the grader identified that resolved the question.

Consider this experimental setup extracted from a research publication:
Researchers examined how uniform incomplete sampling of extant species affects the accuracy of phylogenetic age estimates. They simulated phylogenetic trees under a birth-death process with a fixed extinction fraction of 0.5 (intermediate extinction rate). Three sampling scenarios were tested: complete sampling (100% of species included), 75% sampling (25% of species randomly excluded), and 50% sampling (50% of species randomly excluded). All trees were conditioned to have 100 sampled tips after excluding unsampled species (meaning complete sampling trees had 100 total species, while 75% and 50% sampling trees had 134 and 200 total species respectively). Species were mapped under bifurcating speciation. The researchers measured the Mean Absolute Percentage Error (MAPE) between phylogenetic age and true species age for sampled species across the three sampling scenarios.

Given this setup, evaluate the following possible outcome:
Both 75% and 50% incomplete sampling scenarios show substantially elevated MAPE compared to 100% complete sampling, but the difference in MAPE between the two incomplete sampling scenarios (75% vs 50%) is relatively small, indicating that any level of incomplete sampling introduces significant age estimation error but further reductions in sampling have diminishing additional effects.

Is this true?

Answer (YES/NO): NO